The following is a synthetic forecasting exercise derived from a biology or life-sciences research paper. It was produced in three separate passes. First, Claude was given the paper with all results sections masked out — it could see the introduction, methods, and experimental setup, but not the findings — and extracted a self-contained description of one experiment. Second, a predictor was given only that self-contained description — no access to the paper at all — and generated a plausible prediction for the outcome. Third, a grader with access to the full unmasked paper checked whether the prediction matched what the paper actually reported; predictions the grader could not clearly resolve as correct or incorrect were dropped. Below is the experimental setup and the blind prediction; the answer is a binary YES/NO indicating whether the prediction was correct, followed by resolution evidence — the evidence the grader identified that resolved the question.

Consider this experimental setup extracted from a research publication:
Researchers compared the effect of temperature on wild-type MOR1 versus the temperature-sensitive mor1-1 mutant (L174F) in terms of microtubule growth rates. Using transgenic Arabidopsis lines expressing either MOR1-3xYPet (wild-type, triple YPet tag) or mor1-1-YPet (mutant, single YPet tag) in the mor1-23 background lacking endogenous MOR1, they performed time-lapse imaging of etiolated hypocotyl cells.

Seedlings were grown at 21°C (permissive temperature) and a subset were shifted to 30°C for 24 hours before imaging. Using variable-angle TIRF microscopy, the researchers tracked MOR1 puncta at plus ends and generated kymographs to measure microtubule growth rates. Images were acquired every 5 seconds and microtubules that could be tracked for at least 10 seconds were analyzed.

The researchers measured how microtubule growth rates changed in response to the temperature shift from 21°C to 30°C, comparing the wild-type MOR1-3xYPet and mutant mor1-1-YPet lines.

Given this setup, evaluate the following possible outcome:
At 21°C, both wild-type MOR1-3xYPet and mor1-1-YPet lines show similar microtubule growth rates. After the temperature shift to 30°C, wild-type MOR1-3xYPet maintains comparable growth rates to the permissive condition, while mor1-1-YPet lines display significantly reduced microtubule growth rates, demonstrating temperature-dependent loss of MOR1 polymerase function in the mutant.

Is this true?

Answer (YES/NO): NO